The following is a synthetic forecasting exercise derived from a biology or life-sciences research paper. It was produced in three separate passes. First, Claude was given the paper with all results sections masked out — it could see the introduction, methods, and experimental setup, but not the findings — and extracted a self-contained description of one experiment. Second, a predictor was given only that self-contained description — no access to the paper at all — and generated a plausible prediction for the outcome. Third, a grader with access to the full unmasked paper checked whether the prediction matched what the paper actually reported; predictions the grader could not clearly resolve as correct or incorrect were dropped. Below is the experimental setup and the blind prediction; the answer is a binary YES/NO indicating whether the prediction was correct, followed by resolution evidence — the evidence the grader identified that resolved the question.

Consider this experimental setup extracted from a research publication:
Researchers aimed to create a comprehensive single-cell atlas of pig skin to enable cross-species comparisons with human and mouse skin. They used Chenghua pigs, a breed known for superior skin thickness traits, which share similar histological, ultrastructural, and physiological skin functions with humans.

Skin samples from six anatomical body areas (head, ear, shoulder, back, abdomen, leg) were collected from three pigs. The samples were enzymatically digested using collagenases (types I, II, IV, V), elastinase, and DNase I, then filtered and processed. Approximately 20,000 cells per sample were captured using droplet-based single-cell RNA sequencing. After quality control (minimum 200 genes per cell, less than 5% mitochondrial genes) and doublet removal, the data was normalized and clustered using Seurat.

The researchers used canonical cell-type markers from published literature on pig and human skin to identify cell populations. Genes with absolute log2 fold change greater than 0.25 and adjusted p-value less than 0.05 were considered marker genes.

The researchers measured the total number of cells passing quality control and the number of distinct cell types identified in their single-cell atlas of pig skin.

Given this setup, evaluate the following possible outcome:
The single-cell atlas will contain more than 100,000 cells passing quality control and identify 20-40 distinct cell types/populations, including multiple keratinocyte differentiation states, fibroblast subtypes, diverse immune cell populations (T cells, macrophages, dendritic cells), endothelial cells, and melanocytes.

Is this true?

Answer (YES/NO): NO